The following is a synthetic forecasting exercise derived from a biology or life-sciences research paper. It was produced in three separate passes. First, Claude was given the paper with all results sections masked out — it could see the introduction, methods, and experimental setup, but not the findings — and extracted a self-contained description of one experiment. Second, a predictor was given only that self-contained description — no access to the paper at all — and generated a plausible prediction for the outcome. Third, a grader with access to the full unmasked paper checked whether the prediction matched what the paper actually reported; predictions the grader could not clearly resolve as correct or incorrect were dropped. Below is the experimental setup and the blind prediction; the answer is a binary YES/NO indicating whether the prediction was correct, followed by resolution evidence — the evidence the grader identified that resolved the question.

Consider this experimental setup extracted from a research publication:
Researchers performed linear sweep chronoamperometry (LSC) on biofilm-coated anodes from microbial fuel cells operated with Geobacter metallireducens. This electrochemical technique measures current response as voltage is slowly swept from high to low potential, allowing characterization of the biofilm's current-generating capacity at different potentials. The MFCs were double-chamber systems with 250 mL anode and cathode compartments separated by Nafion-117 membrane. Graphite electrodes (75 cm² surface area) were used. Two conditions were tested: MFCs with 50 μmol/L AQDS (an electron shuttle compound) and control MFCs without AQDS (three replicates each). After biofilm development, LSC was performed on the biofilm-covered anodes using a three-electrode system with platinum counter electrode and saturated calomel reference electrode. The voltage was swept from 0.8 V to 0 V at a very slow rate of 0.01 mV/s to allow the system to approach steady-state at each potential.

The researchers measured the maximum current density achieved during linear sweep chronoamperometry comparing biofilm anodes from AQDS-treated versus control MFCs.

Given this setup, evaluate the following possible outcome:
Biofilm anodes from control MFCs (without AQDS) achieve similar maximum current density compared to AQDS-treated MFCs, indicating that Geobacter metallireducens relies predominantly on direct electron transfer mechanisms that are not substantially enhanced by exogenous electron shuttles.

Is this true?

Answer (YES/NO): NO